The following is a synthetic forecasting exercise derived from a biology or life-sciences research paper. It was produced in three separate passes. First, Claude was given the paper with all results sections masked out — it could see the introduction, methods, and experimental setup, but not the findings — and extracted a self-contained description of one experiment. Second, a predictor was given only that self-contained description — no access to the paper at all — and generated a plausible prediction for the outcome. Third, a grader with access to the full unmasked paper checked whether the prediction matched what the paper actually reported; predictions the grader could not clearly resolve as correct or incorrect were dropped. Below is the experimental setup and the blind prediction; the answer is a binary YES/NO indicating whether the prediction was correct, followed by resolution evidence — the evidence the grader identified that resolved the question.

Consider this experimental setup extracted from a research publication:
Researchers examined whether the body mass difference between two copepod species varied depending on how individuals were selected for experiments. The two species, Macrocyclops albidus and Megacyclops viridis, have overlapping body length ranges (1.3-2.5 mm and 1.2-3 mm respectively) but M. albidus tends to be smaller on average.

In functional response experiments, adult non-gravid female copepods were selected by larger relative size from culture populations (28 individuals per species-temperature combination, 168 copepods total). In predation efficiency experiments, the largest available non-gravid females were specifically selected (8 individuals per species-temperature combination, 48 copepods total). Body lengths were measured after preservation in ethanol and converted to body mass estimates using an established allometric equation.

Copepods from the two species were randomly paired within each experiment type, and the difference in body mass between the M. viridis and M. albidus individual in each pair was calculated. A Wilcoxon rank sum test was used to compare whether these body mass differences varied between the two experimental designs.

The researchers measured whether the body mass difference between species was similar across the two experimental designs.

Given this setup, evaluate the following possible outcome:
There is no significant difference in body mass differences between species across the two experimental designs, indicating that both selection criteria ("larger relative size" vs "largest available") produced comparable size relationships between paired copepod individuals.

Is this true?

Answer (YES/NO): NO